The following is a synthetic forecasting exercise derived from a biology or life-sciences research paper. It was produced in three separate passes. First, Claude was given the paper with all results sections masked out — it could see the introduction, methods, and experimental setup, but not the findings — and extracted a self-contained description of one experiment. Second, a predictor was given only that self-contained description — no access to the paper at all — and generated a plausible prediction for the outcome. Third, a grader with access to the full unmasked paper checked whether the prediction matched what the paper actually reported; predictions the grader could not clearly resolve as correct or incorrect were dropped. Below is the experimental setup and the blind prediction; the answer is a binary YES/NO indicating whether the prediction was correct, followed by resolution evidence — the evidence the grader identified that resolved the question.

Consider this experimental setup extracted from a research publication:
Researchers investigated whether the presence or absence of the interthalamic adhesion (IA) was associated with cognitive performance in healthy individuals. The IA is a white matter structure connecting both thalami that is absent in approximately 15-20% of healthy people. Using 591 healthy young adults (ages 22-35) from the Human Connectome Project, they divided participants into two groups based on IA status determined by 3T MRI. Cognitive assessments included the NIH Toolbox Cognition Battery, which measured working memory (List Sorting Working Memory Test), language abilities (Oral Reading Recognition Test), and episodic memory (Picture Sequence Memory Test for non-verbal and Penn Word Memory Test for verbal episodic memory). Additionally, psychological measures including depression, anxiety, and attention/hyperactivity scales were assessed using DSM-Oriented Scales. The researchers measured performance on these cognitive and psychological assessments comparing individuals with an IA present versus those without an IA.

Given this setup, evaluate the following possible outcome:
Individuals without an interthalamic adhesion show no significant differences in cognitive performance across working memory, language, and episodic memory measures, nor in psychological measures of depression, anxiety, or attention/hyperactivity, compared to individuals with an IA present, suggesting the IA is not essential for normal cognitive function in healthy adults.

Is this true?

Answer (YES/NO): YES